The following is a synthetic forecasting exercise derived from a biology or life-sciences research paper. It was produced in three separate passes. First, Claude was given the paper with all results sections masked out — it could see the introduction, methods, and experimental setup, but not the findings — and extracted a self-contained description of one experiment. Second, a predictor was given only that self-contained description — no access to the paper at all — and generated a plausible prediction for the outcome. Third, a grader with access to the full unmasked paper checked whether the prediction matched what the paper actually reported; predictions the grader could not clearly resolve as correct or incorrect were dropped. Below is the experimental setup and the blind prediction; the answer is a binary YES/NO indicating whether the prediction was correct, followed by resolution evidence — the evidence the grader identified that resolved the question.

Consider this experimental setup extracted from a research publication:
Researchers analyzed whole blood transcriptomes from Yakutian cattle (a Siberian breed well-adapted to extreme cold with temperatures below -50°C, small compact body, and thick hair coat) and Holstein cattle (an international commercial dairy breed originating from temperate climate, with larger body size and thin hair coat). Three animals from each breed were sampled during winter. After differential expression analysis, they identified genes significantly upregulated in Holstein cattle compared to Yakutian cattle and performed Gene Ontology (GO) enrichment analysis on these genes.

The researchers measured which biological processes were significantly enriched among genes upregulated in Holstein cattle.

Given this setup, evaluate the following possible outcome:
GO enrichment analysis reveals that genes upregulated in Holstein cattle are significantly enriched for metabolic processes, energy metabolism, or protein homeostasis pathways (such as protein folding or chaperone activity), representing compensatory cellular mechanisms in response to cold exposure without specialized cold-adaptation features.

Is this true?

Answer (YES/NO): NO